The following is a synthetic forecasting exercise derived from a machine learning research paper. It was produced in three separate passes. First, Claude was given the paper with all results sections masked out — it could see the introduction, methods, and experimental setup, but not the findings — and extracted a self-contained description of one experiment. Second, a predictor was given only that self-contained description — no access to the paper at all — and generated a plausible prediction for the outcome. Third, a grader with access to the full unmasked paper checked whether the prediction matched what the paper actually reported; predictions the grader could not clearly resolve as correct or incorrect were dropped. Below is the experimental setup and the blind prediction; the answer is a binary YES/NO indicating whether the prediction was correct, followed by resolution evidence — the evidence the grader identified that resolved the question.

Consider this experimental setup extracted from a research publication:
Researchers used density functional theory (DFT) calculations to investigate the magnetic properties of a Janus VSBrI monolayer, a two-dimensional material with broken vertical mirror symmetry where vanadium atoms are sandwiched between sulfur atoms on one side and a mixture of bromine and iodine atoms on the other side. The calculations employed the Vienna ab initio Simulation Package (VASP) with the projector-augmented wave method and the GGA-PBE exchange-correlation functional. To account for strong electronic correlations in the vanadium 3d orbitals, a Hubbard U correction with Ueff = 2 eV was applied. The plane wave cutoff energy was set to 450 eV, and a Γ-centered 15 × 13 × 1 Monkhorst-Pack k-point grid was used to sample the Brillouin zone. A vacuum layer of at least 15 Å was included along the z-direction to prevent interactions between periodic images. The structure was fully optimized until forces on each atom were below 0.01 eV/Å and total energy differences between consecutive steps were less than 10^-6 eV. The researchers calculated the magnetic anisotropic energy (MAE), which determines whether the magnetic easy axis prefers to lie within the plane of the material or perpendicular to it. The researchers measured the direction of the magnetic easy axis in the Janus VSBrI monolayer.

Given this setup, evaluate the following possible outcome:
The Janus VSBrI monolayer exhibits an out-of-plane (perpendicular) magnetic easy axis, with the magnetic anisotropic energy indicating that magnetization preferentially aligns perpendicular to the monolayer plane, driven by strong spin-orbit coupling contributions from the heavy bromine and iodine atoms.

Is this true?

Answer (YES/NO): NO